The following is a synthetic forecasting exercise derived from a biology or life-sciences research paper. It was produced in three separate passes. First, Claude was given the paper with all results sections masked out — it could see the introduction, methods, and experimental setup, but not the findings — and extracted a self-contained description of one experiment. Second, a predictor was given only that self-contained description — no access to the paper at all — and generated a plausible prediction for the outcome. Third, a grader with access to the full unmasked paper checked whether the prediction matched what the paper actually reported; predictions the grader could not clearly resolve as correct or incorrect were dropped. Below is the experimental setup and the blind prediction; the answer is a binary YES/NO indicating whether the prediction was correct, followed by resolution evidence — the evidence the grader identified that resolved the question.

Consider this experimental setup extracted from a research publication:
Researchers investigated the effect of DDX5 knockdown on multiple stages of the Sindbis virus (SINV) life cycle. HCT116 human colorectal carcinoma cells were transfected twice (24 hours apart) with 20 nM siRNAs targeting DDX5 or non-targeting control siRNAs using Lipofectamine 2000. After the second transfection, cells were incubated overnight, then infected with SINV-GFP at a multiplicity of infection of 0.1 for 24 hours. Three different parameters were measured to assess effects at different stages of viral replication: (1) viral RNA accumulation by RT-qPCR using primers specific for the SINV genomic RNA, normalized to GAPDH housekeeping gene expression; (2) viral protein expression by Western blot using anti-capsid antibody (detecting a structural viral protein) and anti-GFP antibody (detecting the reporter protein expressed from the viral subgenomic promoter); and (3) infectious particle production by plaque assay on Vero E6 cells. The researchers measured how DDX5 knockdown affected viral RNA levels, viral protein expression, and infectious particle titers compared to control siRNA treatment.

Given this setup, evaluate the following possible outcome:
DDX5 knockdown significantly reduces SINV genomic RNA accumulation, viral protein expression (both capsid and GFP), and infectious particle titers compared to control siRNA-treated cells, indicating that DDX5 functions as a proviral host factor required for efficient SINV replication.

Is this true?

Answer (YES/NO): YES